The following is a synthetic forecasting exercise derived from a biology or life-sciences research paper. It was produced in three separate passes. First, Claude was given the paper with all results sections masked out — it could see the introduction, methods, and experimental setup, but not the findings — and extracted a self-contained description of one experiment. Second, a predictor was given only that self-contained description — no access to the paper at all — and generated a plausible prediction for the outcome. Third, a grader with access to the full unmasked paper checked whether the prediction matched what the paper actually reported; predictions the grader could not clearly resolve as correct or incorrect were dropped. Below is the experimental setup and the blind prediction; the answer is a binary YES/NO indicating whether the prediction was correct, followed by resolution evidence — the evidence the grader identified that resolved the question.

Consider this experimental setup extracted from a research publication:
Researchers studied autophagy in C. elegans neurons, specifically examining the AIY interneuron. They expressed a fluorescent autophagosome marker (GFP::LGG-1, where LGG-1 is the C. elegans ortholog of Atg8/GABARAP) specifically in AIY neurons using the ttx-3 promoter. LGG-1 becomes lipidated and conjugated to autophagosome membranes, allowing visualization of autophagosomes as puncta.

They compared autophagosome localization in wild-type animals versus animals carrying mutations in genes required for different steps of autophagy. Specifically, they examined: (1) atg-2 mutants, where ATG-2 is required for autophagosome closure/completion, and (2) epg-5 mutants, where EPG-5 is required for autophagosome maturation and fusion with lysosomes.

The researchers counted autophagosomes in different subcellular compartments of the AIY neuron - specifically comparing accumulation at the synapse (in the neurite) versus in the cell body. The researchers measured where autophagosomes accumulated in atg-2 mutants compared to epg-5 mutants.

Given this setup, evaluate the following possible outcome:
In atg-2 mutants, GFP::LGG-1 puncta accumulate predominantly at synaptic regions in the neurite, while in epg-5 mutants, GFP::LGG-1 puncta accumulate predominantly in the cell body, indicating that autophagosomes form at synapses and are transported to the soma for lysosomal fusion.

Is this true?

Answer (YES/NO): YES